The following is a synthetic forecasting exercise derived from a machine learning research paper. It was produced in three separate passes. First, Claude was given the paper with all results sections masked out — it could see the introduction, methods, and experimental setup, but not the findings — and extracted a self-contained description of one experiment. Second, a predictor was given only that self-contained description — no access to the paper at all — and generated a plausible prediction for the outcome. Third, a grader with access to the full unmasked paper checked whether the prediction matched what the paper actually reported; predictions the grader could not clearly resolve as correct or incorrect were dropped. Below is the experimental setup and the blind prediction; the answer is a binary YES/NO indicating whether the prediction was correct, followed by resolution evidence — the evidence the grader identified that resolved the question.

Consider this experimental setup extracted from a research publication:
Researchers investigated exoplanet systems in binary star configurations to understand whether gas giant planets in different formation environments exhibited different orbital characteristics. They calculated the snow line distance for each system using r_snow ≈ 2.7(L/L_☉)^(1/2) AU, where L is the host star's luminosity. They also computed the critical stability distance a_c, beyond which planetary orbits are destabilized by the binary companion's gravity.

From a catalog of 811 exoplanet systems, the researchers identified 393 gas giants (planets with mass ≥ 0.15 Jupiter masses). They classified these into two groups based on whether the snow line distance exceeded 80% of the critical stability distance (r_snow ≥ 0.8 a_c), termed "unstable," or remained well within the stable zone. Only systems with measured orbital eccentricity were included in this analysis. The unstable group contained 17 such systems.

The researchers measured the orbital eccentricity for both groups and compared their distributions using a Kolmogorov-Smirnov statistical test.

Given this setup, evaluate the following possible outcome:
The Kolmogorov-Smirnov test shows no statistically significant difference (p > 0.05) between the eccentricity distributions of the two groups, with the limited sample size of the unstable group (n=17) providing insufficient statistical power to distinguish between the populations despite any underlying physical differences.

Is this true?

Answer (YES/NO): YES